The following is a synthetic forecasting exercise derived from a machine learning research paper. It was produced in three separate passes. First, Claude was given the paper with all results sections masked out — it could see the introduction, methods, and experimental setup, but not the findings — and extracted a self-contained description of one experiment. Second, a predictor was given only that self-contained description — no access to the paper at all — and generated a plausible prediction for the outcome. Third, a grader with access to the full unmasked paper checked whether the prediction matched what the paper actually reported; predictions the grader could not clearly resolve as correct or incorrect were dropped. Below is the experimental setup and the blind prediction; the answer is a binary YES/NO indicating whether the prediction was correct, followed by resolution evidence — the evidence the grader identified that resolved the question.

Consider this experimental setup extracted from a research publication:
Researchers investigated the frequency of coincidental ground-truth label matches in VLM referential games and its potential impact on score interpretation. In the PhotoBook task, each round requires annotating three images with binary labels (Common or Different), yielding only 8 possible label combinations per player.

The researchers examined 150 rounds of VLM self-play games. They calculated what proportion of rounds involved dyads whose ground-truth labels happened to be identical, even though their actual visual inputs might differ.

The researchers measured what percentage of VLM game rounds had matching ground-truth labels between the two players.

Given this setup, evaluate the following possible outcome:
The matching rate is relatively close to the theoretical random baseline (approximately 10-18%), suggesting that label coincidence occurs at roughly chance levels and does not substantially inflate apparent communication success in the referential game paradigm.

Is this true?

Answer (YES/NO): NO